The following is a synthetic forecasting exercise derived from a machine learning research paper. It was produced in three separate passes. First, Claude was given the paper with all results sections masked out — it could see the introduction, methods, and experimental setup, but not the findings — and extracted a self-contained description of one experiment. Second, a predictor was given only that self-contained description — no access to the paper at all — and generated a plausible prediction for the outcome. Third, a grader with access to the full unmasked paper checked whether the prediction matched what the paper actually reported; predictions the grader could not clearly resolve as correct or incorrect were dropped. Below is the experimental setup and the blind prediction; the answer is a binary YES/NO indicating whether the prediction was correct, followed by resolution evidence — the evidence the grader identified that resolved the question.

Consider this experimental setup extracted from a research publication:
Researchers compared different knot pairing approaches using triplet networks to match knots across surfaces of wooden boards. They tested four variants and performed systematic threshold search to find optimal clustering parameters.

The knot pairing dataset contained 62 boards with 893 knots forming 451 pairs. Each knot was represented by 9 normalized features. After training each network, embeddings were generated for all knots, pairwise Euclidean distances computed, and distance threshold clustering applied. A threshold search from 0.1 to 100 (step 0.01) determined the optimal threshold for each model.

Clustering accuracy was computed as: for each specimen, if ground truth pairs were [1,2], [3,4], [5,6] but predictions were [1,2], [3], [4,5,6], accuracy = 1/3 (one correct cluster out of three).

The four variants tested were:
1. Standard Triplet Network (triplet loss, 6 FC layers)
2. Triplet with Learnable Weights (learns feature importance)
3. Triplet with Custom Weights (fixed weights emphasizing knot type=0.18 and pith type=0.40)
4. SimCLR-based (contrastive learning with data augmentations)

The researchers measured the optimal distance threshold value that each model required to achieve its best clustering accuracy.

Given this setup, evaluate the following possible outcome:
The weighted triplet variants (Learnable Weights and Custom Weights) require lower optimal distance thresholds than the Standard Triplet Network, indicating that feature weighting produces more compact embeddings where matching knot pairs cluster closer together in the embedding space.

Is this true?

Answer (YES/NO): YES